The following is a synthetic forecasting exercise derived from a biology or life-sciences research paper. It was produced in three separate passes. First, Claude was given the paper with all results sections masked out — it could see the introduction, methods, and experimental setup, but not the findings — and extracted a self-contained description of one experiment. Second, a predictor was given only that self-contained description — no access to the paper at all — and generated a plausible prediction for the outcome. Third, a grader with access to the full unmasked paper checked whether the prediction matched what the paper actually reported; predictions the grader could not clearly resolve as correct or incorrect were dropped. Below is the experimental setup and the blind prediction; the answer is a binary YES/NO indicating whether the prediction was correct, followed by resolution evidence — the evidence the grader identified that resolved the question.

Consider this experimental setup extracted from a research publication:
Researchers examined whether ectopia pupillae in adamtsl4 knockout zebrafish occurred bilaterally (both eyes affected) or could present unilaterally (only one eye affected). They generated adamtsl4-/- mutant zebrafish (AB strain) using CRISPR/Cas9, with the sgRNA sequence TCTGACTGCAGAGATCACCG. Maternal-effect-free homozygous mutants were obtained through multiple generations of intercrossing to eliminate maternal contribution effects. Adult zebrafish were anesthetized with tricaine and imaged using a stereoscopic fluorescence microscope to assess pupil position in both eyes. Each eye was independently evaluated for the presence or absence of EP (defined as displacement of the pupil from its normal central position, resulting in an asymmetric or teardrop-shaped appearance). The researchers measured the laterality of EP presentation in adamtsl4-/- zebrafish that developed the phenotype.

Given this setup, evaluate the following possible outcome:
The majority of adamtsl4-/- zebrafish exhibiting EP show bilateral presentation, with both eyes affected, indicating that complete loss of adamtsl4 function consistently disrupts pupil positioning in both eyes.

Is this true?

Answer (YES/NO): NO